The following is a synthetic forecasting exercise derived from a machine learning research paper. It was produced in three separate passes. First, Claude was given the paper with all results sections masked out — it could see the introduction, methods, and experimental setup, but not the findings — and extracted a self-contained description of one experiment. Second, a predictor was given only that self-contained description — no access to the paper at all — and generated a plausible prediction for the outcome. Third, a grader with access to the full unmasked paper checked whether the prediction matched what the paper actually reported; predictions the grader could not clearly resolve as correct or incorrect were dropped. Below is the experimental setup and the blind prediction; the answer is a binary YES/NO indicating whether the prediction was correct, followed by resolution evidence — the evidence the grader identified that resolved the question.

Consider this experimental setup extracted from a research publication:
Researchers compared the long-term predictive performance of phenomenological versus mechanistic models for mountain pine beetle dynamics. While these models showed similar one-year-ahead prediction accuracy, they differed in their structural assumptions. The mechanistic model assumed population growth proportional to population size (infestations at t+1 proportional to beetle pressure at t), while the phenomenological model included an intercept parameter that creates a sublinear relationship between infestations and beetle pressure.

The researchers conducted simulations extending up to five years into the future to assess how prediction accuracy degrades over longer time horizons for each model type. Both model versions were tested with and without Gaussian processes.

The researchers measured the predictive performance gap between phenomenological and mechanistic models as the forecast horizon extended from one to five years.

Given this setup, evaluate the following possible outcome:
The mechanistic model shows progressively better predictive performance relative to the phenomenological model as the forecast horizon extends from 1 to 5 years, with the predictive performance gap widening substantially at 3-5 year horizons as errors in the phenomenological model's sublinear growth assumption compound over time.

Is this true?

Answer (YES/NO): NO